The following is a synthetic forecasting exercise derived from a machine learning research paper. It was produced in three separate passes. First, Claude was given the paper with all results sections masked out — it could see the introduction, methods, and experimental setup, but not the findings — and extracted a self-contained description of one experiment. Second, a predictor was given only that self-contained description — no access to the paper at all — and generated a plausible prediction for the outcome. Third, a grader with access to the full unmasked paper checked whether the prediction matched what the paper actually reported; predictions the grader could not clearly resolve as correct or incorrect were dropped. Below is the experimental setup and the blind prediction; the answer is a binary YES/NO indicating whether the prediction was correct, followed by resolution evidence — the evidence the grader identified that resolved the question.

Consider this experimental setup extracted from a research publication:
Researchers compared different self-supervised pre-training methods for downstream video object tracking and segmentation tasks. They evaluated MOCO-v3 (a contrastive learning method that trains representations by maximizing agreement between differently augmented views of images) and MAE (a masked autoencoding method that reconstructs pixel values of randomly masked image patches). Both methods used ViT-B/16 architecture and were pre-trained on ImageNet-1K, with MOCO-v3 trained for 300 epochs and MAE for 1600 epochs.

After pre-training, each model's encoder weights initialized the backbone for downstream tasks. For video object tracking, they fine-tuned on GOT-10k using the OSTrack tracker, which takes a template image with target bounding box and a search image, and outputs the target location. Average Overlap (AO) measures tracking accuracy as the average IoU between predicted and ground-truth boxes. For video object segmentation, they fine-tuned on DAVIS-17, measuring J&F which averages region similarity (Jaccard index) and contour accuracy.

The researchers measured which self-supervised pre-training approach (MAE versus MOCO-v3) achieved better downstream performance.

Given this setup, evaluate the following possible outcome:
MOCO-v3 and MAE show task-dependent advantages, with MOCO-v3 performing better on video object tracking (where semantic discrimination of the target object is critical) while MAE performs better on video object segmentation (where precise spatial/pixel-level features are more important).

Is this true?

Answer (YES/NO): NO